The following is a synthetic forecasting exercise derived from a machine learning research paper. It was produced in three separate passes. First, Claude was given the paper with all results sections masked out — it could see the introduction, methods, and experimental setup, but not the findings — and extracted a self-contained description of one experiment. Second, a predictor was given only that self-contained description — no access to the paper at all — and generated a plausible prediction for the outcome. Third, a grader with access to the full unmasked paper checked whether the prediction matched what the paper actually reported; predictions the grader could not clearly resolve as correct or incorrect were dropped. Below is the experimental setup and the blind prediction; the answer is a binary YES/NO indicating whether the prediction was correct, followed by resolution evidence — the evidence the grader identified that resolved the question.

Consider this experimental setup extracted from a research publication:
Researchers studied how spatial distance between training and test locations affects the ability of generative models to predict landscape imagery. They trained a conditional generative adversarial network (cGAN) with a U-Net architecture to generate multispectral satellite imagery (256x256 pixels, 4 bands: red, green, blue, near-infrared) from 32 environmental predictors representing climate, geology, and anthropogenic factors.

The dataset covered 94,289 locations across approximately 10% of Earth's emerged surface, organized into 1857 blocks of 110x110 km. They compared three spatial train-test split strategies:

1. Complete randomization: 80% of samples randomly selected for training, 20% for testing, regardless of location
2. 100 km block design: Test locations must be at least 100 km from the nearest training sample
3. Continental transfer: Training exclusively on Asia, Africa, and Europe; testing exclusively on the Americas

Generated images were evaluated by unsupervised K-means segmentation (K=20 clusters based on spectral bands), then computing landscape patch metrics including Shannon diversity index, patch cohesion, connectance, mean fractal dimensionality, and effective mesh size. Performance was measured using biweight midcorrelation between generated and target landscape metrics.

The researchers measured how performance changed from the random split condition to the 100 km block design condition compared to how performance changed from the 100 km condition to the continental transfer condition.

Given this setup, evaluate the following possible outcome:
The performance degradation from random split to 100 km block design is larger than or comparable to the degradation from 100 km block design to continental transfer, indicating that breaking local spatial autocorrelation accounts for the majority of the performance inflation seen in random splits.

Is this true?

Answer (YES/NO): NO